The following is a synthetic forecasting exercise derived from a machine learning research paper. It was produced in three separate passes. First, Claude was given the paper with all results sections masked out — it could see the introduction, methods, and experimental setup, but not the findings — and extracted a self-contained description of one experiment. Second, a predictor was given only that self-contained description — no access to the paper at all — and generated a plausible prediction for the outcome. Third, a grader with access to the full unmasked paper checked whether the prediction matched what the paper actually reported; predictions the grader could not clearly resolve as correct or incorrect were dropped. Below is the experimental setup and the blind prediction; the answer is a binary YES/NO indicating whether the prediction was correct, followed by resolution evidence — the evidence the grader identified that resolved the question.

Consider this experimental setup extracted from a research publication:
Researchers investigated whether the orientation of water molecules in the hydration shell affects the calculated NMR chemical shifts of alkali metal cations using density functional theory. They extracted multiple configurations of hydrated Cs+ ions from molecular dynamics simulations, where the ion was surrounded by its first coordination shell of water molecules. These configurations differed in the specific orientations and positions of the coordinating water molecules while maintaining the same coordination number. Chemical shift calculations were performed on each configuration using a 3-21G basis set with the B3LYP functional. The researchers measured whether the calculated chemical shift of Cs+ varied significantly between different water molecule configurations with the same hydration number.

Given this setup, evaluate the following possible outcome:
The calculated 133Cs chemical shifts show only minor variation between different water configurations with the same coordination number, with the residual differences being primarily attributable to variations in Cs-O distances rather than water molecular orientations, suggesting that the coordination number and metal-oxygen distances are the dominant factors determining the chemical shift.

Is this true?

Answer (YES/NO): NO